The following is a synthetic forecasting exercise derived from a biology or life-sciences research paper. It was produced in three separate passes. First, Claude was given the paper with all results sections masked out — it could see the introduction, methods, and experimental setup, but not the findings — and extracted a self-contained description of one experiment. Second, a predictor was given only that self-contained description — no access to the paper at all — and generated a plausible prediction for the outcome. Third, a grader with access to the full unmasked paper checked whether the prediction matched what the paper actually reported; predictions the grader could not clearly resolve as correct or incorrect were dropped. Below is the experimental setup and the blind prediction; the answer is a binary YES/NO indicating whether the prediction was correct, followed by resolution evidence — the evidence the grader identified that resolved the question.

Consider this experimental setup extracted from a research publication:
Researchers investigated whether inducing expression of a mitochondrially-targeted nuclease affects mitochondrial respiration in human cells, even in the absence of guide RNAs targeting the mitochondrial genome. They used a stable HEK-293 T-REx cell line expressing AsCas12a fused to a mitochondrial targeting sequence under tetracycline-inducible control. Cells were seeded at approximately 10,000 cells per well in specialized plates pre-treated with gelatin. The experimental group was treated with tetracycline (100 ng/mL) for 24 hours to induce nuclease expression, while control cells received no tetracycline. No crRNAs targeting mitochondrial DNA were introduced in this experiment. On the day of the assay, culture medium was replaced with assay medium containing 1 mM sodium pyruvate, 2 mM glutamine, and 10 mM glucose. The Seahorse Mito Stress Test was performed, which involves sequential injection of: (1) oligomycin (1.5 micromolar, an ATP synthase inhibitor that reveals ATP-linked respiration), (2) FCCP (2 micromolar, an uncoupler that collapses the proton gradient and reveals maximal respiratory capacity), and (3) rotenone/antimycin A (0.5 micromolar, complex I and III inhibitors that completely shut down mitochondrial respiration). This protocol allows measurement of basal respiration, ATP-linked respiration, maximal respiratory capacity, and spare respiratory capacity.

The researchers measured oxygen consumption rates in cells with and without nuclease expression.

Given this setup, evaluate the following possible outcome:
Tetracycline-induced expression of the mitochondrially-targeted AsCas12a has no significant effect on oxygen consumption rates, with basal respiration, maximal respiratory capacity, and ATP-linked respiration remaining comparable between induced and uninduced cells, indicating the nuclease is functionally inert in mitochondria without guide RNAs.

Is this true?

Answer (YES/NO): YES